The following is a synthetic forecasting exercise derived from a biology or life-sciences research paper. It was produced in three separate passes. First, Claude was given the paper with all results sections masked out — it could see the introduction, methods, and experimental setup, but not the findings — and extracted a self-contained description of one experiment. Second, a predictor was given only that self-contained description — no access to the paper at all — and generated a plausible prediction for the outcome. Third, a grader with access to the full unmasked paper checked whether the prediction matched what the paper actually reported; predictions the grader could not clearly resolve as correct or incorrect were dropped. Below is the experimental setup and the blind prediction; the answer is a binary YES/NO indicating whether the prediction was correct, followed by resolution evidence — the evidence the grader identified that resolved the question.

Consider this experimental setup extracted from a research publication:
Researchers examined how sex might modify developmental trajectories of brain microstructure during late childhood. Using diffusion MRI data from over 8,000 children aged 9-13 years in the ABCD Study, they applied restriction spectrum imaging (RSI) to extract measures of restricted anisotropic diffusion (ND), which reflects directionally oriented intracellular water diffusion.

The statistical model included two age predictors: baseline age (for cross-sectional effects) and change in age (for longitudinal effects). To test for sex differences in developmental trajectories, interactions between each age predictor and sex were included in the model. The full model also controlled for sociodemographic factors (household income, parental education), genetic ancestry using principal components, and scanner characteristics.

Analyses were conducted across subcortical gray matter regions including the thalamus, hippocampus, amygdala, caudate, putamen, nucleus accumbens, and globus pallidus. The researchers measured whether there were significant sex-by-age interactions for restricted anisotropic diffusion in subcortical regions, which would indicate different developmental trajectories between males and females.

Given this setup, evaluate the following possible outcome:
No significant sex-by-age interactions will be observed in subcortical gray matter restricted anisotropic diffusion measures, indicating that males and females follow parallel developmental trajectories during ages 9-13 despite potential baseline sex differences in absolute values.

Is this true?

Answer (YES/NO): YES